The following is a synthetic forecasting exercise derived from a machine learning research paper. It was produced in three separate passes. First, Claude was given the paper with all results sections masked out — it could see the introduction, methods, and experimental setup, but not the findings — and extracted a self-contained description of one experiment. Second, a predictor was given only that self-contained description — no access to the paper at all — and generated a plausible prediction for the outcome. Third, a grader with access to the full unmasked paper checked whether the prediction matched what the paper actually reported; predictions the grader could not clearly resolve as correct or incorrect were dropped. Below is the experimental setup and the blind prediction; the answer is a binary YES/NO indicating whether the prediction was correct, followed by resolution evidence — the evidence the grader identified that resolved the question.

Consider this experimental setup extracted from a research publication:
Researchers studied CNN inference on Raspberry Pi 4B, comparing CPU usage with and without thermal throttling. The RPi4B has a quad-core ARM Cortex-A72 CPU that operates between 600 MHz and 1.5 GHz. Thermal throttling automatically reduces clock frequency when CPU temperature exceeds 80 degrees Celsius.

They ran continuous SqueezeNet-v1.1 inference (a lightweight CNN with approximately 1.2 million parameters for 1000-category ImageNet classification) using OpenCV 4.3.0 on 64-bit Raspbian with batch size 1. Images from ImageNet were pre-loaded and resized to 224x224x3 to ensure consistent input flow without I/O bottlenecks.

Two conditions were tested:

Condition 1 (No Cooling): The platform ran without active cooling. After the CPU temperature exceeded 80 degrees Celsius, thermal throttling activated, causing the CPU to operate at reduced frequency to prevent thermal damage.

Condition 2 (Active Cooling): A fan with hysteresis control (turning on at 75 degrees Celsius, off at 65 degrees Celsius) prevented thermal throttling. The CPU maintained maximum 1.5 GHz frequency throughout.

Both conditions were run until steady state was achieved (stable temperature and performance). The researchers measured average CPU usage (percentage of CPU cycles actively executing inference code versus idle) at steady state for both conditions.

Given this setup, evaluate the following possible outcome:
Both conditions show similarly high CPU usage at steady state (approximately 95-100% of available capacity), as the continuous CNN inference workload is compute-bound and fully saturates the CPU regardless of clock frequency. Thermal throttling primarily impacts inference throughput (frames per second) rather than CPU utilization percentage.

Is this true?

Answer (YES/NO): NO